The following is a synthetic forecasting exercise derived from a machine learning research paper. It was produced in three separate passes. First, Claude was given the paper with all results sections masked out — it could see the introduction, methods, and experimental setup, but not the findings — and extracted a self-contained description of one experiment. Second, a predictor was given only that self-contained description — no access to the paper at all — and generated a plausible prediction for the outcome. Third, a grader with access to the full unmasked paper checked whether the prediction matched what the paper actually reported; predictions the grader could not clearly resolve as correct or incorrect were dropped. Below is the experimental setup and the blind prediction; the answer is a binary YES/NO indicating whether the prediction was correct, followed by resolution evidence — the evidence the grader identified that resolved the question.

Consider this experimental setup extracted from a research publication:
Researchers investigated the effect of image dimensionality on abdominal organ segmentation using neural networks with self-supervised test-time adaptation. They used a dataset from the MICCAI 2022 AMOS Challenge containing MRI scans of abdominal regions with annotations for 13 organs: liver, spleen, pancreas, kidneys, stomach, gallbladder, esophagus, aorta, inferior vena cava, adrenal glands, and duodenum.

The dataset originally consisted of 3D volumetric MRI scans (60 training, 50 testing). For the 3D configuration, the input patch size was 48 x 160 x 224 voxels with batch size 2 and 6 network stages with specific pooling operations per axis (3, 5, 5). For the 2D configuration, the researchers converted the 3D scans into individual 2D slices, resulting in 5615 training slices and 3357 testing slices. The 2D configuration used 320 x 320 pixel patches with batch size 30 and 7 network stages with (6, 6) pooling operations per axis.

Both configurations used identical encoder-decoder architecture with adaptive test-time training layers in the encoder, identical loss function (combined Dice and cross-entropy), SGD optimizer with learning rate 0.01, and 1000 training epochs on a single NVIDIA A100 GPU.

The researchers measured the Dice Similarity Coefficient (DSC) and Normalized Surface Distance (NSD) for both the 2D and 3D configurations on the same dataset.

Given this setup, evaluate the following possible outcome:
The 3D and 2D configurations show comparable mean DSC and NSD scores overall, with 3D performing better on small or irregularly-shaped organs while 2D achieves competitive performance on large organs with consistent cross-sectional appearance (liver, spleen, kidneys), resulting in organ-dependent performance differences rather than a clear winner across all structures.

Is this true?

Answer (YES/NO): NO